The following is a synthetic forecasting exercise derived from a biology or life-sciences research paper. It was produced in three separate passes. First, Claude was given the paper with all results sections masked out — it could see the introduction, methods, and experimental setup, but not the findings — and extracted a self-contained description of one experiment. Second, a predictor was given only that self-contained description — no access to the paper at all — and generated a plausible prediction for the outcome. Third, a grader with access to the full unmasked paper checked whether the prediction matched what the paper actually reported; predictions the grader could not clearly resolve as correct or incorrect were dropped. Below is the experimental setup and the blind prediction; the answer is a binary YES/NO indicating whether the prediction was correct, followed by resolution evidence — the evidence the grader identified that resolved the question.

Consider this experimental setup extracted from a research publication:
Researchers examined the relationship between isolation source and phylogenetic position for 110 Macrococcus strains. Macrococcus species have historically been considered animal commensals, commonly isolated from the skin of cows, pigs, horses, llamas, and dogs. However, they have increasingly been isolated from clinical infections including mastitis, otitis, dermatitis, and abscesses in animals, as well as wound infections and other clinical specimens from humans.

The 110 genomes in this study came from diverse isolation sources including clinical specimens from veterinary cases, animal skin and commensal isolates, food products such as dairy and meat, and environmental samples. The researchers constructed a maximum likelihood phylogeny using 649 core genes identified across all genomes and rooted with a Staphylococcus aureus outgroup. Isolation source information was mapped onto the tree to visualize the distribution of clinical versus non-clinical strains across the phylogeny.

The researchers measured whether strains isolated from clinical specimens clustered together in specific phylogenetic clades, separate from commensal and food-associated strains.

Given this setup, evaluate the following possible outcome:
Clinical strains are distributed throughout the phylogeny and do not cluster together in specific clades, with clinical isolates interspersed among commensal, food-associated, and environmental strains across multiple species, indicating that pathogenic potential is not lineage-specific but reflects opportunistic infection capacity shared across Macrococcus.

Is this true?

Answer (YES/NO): YES